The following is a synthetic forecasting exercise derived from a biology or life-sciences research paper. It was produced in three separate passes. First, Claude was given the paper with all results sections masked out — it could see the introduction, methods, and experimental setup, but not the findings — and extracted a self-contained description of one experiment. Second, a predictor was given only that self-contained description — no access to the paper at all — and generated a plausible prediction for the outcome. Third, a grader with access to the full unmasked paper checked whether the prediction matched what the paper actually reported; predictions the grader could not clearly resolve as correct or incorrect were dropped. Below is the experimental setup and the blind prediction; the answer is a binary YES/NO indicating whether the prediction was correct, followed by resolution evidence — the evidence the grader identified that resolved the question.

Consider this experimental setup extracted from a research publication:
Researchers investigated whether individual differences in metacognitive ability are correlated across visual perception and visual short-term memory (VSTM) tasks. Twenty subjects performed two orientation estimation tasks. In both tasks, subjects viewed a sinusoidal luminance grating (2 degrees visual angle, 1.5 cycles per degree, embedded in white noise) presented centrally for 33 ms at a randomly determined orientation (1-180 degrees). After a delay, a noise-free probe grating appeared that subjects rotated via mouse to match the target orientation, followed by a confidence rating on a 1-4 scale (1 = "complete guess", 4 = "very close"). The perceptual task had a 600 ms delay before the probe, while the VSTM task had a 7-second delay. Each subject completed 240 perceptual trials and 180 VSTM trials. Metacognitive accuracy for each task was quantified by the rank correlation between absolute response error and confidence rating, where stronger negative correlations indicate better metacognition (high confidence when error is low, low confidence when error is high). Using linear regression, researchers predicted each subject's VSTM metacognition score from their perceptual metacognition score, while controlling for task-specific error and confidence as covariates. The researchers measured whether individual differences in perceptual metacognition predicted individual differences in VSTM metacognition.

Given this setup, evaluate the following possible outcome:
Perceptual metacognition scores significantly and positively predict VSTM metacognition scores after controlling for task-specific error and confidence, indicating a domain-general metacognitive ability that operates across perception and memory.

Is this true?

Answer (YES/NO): YES